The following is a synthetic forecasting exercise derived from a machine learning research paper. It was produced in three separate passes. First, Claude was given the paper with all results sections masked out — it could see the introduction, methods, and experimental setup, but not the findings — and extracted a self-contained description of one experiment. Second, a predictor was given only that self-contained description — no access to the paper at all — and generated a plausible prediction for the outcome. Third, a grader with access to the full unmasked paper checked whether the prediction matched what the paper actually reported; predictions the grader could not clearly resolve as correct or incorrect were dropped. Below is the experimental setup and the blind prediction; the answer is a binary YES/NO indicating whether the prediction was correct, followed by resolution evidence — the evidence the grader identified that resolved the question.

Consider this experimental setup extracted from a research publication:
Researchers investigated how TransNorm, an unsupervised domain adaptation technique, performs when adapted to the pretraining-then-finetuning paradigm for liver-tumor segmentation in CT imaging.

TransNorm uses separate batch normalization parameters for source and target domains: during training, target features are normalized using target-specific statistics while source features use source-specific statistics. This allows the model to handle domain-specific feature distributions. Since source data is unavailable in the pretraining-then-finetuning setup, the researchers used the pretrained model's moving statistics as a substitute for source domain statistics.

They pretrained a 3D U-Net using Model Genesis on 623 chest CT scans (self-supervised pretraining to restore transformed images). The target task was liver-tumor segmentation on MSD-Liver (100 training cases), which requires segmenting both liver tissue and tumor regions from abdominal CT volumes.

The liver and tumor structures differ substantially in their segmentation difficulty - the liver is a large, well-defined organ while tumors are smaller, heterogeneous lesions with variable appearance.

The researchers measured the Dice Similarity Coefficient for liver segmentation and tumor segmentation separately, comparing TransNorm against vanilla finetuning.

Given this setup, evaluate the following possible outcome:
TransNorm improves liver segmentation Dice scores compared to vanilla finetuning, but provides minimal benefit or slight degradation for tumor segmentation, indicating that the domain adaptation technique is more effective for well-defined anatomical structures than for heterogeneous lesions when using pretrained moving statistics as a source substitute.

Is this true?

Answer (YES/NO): NO